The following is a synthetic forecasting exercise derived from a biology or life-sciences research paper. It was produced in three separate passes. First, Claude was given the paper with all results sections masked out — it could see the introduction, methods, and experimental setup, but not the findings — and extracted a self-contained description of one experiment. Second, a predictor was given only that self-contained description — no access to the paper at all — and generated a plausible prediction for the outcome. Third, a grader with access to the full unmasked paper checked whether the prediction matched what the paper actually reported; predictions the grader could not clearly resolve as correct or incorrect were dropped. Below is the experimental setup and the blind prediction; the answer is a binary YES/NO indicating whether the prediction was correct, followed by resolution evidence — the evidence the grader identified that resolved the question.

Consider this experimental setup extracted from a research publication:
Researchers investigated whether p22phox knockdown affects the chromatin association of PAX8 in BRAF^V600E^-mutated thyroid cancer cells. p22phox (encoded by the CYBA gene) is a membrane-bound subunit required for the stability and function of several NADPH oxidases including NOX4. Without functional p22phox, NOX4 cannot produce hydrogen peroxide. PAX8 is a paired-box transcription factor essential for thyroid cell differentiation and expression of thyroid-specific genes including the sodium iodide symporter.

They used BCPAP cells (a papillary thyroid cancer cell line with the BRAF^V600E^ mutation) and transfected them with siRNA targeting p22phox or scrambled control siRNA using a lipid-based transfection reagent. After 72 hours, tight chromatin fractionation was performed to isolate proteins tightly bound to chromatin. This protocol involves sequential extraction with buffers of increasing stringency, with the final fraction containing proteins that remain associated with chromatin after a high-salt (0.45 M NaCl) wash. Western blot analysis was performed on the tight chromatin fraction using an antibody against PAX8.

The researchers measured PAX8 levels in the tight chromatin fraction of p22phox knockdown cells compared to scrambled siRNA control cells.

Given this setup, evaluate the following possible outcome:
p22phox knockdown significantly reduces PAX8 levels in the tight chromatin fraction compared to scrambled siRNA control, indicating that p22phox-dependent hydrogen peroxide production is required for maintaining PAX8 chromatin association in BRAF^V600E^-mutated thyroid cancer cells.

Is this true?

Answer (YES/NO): NO